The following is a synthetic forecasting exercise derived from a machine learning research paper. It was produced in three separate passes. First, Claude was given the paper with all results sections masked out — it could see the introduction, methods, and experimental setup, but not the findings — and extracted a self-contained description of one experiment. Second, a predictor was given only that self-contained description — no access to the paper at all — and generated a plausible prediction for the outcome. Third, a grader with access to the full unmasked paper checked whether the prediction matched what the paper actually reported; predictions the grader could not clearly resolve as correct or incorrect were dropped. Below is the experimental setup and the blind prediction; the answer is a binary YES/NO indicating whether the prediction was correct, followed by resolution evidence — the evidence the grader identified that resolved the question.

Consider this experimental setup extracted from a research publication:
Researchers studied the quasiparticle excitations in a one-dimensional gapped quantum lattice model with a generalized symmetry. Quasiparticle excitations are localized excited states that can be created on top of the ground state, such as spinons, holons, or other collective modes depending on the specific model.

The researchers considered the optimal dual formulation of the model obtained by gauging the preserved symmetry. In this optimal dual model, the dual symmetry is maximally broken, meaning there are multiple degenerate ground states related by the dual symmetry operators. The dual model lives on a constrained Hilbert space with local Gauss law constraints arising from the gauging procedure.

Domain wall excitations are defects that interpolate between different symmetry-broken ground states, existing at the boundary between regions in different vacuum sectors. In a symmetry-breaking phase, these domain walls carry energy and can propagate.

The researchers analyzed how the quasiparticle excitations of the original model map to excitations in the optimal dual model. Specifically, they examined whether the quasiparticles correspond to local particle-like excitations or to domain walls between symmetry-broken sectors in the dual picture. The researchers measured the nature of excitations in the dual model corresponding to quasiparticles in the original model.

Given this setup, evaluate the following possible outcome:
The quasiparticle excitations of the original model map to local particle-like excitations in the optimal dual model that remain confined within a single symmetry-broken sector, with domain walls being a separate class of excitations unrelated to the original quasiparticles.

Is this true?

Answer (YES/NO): NO